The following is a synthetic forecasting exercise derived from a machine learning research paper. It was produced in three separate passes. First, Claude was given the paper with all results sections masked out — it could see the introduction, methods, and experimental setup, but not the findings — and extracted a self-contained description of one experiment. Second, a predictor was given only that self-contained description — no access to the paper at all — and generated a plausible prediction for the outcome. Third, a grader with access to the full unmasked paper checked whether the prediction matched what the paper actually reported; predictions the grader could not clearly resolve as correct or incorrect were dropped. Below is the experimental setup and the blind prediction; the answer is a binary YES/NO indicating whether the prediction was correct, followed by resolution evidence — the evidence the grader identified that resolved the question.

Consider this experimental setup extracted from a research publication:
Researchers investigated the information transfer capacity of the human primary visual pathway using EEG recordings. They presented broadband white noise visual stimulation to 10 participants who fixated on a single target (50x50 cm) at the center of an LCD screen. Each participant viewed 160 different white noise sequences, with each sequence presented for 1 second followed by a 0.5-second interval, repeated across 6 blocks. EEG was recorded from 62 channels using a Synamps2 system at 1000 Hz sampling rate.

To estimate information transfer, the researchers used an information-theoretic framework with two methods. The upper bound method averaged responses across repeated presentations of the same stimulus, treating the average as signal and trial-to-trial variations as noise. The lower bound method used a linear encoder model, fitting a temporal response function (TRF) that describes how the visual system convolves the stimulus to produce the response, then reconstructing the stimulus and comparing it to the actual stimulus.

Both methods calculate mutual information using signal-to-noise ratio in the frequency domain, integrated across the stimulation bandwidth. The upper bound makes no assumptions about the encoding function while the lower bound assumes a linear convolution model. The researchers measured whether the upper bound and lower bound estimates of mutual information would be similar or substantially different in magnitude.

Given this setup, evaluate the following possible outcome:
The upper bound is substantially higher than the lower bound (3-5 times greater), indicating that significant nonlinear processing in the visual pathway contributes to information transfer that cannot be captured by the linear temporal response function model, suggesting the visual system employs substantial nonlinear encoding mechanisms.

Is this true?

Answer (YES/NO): NO